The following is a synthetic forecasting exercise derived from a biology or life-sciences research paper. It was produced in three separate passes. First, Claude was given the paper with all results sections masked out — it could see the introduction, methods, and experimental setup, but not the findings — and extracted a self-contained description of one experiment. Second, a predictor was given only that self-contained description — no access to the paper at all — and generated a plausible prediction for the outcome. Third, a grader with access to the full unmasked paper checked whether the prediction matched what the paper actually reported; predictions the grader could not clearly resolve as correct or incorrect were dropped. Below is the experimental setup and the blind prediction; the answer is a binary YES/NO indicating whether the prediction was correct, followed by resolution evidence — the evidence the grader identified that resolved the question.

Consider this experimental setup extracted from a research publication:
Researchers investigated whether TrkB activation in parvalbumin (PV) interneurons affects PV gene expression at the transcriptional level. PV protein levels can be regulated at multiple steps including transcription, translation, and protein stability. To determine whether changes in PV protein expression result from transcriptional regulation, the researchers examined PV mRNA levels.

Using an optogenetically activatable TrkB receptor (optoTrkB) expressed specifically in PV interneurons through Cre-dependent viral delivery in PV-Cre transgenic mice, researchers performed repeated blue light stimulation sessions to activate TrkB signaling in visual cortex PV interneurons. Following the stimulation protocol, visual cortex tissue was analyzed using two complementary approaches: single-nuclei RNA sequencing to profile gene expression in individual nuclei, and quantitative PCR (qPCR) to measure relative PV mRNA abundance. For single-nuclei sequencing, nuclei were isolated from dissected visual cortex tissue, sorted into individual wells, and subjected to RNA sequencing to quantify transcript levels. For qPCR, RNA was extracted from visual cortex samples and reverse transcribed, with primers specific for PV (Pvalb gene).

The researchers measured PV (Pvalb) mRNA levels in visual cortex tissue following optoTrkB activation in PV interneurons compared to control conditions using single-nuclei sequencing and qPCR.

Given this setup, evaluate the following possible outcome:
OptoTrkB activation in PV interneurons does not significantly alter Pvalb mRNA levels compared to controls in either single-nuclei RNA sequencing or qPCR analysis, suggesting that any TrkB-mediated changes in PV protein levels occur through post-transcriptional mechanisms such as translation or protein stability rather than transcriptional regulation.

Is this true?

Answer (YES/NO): NO